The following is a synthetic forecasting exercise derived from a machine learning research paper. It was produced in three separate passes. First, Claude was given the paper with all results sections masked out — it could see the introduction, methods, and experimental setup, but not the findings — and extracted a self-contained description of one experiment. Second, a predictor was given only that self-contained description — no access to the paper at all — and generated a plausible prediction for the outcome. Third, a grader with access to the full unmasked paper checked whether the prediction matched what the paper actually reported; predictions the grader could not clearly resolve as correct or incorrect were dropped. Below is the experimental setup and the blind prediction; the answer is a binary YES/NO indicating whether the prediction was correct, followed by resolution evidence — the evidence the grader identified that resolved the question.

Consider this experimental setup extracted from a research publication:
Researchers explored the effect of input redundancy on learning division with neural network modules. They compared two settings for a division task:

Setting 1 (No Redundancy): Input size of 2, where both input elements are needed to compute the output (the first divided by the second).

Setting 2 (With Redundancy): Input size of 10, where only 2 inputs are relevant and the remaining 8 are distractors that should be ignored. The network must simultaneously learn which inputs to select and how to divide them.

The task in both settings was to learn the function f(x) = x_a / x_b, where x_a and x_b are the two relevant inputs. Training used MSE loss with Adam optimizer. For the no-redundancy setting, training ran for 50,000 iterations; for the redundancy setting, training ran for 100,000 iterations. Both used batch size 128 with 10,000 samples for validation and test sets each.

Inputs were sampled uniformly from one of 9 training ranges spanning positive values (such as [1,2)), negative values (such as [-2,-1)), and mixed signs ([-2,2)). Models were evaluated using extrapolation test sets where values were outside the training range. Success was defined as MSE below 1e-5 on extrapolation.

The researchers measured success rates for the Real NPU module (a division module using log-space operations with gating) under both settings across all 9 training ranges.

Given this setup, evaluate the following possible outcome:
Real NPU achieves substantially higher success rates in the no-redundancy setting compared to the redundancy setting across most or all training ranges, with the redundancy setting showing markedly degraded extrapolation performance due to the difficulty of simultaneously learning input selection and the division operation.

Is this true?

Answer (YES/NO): YES